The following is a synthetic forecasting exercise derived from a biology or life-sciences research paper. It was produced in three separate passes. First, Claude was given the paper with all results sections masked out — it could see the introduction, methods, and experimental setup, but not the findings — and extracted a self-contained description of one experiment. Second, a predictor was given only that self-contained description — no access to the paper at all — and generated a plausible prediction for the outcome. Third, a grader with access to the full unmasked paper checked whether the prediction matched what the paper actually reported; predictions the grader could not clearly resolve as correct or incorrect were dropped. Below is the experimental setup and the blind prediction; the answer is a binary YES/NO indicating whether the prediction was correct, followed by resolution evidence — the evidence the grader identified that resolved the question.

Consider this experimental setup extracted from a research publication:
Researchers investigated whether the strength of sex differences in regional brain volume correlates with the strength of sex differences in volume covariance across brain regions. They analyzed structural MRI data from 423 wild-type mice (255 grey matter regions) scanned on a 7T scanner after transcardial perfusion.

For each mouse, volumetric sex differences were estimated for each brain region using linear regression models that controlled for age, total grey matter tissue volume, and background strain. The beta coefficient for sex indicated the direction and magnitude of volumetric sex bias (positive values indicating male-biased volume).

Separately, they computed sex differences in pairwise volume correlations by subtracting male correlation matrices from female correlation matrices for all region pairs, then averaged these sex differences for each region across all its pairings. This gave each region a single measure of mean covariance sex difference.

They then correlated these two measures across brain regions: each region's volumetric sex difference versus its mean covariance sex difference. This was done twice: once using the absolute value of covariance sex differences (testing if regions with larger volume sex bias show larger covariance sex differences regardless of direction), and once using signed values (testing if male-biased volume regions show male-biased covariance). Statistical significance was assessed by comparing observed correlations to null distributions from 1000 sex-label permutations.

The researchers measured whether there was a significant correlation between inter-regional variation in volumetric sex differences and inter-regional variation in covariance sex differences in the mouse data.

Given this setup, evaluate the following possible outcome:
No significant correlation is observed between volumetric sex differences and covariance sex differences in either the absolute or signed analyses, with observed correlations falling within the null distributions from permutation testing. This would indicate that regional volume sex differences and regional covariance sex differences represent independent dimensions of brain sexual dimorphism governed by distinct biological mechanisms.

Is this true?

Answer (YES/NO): NO